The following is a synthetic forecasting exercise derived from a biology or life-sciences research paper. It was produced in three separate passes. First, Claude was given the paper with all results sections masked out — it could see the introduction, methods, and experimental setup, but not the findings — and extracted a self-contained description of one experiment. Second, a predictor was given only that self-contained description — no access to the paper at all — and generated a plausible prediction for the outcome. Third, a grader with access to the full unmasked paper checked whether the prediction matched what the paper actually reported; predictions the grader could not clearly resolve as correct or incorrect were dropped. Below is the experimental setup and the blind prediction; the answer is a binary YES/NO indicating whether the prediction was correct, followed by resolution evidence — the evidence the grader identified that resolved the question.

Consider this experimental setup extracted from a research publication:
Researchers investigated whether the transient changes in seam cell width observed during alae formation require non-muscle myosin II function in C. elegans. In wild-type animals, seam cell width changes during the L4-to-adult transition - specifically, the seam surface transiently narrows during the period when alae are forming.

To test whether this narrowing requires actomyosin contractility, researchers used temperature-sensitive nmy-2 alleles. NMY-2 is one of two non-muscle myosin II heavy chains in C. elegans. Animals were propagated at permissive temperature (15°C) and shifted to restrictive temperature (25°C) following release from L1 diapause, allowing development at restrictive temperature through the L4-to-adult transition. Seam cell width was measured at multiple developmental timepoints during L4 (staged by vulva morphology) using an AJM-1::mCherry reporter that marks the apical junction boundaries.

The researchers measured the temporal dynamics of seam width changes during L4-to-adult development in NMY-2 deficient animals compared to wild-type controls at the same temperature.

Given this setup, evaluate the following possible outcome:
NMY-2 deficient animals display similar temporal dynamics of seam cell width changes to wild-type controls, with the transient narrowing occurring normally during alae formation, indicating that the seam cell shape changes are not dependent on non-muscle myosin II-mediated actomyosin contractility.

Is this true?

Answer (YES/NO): NO